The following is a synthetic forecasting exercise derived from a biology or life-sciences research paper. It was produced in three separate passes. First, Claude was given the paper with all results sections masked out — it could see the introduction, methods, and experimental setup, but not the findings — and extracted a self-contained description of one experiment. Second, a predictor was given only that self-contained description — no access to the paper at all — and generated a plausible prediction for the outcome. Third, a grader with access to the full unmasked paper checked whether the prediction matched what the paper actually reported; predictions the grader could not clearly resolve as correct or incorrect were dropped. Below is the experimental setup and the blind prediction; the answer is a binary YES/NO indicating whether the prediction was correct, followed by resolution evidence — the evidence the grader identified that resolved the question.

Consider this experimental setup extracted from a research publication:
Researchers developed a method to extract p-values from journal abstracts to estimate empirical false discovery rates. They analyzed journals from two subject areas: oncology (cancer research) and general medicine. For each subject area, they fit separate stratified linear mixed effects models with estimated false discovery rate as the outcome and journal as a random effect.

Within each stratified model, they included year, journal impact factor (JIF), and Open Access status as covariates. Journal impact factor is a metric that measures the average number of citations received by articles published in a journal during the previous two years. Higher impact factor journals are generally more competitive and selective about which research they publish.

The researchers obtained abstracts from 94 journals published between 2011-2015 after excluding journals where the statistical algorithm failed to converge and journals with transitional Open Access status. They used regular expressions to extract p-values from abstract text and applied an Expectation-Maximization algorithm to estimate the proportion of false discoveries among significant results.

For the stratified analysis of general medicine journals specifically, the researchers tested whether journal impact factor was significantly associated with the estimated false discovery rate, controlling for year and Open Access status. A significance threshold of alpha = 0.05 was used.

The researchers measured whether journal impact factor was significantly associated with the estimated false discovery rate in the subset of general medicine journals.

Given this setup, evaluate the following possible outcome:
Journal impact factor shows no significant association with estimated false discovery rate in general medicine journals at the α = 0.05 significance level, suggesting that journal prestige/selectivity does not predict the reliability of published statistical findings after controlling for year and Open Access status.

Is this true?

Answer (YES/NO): YES